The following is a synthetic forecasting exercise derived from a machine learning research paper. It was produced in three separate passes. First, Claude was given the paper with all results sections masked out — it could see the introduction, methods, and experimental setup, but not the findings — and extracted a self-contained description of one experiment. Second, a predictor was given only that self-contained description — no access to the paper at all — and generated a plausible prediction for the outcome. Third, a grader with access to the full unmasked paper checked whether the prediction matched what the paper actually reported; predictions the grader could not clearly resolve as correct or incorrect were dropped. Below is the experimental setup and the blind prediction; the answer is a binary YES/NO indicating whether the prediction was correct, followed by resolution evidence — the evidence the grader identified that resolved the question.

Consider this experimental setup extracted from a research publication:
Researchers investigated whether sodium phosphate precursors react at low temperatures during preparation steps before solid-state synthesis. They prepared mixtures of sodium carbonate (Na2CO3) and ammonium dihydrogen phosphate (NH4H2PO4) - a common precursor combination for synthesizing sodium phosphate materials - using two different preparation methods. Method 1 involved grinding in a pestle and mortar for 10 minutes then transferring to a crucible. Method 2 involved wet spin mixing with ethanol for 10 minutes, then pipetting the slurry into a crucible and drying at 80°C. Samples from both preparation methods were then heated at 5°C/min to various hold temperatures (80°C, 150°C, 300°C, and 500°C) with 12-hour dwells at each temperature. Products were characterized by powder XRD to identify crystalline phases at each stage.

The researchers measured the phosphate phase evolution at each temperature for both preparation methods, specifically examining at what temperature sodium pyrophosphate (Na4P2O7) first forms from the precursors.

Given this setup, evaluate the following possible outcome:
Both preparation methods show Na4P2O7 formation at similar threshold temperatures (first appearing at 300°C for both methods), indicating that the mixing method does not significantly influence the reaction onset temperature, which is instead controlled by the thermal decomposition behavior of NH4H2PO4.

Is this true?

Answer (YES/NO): NO